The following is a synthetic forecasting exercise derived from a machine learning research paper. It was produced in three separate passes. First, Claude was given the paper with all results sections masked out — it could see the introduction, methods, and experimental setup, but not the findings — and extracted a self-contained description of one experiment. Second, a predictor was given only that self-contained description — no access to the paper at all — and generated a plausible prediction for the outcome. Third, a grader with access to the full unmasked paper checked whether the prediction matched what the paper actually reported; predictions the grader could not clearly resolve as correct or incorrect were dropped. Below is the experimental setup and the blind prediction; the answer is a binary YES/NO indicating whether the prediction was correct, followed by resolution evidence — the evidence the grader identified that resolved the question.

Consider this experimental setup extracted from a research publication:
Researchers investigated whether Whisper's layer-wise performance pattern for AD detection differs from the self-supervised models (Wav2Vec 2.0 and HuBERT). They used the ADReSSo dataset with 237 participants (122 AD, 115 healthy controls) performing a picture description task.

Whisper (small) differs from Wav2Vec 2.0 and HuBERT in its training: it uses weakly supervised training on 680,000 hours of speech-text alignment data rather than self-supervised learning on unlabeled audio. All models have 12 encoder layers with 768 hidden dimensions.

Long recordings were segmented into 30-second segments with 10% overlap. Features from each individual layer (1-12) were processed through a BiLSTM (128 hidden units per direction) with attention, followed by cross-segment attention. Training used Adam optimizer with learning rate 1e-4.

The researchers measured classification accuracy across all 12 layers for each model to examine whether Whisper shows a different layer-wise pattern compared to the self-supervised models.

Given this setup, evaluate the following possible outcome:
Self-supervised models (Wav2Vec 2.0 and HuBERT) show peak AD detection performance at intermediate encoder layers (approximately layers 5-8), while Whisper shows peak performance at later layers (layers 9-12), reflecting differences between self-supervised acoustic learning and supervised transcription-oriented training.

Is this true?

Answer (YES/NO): NO